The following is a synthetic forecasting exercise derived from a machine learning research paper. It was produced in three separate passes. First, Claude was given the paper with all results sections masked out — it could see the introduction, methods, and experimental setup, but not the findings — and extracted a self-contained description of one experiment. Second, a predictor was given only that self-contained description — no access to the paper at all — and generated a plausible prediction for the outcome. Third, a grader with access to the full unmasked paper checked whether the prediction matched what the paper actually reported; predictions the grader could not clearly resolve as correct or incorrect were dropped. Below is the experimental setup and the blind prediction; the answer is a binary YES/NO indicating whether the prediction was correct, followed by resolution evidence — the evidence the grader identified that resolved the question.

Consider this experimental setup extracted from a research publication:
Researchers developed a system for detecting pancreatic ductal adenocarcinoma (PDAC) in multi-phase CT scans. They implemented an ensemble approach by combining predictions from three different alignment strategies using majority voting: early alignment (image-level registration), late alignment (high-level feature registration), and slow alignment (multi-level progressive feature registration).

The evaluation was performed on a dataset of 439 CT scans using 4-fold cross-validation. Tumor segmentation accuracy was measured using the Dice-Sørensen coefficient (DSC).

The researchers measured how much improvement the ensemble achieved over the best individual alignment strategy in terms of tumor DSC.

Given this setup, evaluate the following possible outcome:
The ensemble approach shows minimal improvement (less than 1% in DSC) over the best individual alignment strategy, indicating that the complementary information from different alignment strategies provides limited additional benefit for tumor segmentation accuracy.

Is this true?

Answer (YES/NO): NO